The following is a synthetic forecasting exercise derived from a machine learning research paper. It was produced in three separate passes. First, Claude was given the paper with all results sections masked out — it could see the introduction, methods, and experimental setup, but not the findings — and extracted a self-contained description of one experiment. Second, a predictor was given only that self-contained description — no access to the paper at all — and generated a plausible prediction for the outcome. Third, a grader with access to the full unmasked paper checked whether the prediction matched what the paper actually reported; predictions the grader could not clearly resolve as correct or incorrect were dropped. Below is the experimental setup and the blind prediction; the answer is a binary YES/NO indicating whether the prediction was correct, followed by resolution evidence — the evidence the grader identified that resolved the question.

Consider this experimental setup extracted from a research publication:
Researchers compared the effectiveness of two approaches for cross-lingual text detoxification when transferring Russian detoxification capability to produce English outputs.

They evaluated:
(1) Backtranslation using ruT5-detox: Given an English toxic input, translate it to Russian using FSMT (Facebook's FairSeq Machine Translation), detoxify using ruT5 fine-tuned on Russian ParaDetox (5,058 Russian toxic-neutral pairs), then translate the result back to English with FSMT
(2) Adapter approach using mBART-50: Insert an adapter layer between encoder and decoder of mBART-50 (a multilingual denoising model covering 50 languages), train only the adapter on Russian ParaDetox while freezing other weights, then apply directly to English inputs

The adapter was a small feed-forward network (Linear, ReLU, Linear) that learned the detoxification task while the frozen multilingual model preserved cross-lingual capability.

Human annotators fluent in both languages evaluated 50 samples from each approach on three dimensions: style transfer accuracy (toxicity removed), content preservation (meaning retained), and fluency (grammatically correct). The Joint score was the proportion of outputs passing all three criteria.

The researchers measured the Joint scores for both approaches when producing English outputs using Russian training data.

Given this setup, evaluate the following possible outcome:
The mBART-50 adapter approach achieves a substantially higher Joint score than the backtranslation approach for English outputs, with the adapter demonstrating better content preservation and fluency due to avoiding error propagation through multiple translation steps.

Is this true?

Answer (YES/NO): NO